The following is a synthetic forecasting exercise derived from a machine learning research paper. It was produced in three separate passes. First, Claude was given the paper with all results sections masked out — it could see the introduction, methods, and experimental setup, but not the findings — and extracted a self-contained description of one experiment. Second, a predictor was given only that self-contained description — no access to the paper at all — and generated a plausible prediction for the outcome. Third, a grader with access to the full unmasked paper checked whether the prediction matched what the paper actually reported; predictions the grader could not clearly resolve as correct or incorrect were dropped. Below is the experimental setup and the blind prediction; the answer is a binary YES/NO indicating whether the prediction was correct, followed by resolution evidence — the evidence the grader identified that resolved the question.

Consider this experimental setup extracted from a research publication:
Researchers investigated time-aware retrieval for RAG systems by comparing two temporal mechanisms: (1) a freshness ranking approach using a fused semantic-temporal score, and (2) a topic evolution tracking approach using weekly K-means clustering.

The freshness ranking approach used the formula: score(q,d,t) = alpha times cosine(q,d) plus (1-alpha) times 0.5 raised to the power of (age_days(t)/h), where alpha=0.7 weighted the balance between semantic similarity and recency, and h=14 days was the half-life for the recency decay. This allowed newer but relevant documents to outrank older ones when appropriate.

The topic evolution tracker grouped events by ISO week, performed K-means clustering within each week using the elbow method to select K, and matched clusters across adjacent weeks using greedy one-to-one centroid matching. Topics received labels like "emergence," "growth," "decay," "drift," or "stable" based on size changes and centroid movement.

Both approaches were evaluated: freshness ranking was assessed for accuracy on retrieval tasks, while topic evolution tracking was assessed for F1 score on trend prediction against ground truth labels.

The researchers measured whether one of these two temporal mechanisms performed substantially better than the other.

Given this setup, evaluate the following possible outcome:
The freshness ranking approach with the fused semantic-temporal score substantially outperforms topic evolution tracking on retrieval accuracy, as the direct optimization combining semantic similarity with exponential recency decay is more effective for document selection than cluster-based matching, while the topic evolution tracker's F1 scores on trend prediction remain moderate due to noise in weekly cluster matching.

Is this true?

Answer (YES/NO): NO